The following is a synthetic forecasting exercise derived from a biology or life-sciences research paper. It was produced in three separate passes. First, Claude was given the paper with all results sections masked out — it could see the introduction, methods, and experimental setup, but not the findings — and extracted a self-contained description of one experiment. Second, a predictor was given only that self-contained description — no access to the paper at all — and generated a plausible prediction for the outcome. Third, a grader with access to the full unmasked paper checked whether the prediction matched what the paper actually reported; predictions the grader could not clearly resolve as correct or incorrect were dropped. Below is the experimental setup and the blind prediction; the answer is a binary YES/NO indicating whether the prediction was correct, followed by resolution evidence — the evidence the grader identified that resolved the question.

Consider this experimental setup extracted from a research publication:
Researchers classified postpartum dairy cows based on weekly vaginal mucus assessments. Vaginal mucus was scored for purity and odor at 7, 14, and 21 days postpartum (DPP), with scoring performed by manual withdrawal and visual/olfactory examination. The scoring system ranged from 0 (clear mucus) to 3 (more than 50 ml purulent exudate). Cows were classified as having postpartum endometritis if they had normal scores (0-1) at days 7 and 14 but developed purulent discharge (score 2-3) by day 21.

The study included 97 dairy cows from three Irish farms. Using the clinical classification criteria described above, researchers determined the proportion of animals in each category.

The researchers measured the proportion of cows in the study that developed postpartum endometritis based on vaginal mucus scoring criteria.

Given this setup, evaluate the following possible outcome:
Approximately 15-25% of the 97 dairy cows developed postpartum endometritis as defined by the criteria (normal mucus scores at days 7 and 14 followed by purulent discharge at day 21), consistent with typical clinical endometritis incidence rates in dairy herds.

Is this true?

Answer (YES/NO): NO